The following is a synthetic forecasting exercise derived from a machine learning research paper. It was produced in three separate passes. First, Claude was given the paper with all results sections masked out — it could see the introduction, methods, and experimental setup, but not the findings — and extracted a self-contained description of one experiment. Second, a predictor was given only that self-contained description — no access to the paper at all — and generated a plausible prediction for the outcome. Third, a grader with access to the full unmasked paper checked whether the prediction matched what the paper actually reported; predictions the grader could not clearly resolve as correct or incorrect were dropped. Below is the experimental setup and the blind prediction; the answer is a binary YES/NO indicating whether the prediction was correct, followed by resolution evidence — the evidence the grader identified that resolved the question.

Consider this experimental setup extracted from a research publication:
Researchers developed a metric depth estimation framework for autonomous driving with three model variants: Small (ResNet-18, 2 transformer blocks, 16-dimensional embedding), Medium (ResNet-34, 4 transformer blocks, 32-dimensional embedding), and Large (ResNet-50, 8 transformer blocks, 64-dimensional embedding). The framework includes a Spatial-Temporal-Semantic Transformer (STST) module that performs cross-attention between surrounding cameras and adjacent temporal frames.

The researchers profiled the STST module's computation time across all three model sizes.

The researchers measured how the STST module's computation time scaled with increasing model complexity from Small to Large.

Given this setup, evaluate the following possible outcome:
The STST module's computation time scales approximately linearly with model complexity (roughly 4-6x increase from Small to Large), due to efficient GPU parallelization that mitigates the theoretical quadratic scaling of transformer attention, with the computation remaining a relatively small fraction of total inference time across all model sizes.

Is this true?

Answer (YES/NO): NO